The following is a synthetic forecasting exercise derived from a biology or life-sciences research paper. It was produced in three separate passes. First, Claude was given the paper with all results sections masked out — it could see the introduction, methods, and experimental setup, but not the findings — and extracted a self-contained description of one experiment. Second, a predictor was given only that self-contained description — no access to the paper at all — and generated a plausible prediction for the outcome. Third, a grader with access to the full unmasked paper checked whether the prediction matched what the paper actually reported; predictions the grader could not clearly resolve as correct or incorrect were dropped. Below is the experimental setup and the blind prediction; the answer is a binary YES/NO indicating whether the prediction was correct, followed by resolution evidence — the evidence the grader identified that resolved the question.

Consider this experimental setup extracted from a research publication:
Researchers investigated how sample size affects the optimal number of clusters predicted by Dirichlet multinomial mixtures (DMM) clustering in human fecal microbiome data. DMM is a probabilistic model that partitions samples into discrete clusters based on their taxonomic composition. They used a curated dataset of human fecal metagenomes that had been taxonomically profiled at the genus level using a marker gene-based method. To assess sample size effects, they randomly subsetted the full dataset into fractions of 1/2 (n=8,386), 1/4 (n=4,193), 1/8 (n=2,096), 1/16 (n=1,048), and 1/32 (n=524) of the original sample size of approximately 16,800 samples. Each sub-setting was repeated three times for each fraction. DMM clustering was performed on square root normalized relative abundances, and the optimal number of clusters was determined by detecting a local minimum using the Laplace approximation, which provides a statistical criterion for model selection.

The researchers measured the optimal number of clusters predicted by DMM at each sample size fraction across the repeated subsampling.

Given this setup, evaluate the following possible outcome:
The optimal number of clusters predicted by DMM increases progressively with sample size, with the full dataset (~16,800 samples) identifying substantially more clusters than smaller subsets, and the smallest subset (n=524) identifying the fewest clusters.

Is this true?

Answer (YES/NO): YES